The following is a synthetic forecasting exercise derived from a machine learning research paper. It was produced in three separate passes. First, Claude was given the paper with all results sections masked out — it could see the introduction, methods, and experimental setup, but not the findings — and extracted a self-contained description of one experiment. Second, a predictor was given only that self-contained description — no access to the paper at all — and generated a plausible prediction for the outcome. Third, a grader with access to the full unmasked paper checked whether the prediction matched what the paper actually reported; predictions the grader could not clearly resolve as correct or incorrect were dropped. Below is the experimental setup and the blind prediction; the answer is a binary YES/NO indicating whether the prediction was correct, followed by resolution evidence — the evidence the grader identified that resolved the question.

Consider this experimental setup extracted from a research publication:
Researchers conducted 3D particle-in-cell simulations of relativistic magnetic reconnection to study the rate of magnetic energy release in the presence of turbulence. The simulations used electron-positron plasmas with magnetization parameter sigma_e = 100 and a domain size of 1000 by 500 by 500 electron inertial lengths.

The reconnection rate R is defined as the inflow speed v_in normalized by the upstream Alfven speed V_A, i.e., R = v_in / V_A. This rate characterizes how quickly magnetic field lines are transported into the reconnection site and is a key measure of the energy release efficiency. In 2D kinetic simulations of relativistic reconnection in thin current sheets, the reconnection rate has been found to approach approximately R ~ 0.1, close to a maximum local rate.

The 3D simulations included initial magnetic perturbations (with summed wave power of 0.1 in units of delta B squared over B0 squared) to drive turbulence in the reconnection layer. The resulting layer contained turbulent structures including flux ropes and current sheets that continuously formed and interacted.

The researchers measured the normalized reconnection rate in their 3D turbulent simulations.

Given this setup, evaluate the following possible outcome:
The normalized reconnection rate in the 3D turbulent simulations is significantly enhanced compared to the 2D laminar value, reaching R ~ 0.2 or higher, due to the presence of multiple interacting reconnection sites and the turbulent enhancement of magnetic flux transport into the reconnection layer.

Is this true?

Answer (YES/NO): NO